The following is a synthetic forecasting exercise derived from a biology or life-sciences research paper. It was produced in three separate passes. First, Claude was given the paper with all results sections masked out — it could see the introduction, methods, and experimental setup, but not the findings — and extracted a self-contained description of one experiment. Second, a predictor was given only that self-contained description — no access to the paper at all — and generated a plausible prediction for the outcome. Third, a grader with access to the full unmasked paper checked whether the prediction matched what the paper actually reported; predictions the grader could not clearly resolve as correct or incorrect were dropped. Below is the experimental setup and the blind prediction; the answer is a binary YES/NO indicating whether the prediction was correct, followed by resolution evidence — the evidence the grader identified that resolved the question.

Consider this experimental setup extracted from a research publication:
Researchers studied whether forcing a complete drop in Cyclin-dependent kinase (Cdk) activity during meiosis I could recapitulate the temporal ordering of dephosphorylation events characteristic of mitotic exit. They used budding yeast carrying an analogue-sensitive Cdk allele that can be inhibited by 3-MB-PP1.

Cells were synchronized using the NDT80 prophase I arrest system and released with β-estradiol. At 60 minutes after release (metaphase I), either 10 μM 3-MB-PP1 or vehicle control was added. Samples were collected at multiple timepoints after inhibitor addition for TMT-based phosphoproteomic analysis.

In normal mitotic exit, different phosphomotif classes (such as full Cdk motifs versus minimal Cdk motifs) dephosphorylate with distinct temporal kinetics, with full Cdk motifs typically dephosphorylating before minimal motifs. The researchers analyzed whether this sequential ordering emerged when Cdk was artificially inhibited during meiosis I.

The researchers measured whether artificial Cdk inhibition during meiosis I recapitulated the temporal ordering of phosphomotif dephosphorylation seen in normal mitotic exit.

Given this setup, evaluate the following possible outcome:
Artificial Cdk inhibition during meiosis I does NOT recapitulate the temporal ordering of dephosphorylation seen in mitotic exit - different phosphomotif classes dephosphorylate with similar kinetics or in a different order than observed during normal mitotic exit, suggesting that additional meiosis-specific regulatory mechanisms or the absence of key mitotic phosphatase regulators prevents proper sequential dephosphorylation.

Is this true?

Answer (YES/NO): NO